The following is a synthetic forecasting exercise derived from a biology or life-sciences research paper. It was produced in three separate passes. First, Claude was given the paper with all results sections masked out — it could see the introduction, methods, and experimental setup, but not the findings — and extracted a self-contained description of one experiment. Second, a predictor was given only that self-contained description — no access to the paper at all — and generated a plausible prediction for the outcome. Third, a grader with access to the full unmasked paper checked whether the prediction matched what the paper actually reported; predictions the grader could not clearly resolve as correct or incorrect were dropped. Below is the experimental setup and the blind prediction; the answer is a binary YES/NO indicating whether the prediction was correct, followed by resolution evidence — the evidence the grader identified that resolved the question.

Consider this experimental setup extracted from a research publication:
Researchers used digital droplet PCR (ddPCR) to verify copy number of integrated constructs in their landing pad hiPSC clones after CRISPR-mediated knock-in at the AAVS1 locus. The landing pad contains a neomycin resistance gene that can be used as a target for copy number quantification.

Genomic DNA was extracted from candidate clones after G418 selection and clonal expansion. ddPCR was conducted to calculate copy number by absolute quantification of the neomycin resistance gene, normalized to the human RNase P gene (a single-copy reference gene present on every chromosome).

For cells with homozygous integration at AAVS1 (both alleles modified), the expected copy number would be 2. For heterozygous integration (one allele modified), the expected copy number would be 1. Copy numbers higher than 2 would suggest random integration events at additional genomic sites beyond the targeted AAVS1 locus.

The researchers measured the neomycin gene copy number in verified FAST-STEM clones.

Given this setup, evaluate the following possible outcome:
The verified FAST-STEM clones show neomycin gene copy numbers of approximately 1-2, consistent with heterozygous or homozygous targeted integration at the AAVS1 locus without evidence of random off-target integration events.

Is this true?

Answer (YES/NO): YES